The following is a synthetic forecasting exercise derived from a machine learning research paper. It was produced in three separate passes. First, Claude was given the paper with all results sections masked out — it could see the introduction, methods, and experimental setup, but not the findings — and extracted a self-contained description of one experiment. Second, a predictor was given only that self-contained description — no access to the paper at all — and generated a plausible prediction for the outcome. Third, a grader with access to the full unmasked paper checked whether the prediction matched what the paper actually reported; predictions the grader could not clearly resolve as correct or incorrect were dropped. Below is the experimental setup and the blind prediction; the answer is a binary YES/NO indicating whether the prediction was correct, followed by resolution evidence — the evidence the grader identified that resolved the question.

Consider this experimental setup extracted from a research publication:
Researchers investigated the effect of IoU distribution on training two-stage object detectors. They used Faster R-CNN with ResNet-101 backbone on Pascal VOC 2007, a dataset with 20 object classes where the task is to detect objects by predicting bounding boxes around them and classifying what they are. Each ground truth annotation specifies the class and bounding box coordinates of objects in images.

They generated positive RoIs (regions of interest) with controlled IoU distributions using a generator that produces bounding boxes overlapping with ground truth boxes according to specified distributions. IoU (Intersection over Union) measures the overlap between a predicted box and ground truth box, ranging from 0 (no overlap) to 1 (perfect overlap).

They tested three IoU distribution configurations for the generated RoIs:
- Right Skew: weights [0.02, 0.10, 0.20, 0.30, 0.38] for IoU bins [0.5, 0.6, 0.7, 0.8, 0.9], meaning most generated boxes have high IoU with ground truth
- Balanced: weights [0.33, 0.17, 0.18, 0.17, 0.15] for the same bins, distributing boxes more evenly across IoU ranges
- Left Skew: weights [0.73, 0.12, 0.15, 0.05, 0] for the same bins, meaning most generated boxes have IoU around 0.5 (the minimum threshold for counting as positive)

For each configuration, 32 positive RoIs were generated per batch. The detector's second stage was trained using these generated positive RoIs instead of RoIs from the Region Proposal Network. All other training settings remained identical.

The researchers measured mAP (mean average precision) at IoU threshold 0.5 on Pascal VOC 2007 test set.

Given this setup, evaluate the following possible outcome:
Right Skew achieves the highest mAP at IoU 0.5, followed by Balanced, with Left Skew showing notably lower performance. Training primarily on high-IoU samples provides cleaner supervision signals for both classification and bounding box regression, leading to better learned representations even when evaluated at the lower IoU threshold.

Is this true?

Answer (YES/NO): NO